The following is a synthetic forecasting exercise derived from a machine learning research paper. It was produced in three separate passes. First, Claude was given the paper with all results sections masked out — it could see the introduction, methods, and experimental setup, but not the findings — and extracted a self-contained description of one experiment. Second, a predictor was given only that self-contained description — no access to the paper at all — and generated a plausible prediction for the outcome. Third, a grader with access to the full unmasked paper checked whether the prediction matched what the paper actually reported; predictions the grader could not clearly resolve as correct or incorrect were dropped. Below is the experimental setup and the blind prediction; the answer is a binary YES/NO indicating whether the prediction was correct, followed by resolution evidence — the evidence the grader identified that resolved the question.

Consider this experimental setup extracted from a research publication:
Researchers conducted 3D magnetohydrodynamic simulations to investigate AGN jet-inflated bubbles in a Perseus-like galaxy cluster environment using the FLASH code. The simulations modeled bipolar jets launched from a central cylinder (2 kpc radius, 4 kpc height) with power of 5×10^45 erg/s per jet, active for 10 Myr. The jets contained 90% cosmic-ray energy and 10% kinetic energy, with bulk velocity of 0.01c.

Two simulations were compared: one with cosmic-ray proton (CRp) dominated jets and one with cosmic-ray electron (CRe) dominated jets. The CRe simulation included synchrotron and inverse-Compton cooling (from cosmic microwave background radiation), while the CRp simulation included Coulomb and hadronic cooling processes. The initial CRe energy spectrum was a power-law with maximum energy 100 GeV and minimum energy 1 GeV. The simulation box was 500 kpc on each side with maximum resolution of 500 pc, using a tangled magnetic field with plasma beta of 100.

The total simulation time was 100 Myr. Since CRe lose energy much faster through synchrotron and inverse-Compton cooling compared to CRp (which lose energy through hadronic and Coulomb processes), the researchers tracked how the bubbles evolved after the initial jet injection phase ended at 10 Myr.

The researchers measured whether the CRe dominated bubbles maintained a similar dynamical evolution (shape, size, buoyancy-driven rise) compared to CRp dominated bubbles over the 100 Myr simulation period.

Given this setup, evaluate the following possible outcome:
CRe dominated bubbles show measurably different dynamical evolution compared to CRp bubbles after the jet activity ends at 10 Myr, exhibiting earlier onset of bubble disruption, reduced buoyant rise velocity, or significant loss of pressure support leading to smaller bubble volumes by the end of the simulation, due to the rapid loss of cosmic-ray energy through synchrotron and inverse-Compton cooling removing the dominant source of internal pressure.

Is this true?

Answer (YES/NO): NO